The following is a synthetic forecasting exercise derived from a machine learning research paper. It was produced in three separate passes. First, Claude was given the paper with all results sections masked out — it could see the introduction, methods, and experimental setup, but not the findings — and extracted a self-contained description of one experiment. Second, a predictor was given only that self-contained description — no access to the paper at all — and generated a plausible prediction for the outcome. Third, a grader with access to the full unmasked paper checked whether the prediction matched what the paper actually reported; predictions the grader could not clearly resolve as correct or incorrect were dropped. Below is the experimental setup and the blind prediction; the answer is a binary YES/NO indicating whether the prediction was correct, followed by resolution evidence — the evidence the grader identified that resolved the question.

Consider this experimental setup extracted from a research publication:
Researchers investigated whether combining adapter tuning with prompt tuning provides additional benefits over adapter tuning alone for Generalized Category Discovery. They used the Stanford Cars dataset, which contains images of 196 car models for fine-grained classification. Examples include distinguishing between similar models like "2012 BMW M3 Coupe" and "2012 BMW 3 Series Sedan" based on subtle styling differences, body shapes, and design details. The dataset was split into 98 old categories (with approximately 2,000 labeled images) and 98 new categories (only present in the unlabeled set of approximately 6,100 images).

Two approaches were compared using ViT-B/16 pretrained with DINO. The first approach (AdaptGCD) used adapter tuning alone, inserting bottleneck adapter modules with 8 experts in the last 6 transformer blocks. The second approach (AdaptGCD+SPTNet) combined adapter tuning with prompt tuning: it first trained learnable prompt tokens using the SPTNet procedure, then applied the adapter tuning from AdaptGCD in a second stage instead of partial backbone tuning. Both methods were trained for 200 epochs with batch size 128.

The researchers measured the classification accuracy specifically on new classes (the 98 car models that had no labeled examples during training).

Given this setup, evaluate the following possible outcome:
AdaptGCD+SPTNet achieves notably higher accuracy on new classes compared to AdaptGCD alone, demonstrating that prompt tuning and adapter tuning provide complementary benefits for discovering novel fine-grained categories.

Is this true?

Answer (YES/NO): YES